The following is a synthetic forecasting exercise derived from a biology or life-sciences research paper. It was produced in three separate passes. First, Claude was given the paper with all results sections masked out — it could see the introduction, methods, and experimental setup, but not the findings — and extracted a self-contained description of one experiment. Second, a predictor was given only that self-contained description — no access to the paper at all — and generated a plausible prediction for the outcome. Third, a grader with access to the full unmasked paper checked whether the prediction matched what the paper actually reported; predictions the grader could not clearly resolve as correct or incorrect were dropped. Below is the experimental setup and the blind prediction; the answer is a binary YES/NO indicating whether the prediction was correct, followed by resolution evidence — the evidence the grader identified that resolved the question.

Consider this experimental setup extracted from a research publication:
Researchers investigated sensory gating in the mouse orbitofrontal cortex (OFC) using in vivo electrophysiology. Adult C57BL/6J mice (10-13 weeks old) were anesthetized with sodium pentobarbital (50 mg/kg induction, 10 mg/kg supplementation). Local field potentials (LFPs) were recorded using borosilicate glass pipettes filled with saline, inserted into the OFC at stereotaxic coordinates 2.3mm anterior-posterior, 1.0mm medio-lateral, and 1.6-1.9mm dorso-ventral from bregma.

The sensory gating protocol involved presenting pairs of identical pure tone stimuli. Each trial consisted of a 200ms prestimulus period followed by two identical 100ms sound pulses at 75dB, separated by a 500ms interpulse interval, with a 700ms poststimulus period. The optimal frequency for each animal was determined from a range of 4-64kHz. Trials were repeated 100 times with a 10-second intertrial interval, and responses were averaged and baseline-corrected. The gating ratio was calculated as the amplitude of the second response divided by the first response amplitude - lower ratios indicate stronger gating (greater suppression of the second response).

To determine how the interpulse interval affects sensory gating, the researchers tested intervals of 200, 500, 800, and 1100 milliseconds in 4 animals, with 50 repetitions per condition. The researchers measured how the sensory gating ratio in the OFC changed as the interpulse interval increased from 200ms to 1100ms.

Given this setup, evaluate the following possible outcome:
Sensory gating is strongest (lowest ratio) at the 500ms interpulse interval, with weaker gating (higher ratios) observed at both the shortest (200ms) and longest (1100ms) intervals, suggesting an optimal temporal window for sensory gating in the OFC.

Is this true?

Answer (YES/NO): YES